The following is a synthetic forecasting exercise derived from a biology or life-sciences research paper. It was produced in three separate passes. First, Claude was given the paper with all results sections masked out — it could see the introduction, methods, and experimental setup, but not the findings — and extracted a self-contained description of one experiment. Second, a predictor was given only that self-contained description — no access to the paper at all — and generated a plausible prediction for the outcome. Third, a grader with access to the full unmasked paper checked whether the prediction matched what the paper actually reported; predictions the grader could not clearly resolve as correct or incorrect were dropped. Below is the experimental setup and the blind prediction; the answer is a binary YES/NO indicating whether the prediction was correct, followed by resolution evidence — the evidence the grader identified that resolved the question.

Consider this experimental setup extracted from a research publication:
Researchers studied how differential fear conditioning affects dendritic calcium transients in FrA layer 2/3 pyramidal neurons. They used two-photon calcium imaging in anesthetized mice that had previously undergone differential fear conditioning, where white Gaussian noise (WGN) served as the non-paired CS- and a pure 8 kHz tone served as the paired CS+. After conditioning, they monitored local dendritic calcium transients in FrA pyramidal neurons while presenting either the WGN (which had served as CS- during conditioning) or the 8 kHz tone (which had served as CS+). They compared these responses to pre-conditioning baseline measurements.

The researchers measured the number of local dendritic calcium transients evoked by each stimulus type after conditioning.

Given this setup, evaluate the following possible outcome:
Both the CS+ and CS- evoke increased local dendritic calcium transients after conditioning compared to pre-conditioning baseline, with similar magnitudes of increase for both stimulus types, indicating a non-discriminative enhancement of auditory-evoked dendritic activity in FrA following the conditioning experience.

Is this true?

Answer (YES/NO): NO